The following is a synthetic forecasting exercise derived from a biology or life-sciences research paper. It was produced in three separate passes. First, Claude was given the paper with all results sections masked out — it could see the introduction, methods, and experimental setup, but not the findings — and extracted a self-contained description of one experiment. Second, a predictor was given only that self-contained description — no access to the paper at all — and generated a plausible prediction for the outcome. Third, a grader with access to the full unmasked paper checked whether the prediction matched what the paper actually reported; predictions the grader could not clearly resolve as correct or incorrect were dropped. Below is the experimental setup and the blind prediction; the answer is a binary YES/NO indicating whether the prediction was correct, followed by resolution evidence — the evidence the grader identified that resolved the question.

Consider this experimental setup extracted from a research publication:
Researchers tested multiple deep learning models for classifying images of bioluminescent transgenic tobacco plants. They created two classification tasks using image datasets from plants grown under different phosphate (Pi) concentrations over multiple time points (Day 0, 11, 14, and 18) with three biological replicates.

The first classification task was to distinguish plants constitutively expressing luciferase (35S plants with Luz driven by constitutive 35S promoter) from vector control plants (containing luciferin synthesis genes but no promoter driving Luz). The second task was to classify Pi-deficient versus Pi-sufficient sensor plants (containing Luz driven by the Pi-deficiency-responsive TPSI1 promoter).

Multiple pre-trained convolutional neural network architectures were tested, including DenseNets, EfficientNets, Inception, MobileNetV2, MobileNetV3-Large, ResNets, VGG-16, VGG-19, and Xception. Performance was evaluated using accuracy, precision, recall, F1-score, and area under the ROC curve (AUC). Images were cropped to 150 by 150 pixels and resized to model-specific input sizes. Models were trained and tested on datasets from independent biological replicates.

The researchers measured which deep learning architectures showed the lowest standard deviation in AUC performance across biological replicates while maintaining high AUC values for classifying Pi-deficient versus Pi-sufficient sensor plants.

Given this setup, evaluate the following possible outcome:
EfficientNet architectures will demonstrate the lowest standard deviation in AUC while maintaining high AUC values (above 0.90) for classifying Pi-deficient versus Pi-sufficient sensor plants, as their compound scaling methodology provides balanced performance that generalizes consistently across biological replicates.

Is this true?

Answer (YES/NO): NO